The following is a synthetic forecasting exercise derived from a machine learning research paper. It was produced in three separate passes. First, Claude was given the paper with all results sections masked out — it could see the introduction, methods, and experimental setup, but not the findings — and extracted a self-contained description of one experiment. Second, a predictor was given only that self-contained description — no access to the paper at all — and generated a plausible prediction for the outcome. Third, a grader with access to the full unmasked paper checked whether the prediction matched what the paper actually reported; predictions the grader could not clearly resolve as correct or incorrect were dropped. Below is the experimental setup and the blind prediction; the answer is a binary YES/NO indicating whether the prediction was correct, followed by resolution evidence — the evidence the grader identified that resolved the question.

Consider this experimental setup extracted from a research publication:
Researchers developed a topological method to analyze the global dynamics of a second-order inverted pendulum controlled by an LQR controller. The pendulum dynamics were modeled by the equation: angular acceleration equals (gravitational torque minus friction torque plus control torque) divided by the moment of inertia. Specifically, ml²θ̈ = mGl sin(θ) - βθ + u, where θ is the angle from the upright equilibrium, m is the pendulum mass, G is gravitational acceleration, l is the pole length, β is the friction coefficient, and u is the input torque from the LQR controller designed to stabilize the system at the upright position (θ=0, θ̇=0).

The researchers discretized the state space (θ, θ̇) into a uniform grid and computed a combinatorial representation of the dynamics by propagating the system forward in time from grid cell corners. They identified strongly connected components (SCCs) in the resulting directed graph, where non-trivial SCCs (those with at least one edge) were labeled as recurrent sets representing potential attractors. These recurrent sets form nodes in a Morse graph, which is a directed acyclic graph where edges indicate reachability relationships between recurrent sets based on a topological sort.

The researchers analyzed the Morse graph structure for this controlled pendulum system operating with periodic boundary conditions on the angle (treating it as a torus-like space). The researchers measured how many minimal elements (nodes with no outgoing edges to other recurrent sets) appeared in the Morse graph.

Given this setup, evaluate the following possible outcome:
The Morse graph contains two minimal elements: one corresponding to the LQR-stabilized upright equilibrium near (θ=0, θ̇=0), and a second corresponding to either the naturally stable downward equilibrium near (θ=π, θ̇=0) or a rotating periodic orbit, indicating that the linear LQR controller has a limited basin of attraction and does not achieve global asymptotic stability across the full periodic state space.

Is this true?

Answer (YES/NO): NO